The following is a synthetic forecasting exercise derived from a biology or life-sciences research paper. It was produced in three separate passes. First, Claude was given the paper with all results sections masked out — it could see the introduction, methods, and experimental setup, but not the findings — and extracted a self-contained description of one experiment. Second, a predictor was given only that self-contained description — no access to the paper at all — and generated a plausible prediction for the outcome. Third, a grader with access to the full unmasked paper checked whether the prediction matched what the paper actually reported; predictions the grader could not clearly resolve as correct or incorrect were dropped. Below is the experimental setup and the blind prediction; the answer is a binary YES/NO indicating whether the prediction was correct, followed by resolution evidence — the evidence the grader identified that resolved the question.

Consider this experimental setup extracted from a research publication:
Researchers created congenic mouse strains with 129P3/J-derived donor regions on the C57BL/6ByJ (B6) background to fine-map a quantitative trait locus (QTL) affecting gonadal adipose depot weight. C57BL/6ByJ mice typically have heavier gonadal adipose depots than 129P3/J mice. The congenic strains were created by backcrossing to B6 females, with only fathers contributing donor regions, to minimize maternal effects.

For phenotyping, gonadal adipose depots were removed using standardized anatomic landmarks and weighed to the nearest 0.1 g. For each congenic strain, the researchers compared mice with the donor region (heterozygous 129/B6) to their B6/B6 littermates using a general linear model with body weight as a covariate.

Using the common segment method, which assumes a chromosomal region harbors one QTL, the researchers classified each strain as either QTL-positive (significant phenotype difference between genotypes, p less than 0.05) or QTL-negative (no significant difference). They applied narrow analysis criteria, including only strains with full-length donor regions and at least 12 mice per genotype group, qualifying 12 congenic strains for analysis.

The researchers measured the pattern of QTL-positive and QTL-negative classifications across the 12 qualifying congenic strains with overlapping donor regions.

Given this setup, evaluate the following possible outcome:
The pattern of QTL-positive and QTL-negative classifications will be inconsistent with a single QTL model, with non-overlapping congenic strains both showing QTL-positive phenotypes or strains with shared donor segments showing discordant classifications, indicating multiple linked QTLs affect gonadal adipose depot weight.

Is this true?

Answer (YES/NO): YES